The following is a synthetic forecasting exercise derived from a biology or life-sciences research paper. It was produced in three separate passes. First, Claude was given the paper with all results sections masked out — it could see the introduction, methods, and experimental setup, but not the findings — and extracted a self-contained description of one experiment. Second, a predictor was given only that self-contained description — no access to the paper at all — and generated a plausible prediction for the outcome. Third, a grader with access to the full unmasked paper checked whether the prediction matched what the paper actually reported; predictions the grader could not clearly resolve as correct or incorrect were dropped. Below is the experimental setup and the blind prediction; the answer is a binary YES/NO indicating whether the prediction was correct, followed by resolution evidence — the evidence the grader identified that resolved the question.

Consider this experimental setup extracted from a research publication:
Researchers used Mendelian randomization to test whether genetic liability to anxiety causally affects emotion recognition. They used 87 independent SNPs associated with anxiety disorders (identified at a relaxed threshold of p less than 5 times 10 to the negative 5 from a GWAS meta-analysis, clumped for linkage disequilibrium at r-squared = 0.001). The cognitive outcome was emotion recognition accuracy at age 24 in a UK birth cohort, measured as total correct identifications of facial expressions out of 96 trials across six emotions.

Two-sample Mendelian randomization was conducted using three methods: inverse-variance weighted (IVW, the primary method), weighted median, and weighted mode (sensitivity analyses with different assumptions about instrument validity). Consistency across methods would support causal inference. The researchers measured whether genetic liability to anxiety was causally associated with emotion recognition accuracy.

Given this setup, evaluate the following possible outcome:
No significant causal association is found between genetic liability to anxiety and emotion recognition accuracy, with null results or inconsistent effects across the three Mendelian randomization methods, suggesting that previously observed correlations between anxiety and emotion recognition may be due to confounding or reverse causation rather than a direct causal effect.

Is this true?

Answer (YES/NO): YES